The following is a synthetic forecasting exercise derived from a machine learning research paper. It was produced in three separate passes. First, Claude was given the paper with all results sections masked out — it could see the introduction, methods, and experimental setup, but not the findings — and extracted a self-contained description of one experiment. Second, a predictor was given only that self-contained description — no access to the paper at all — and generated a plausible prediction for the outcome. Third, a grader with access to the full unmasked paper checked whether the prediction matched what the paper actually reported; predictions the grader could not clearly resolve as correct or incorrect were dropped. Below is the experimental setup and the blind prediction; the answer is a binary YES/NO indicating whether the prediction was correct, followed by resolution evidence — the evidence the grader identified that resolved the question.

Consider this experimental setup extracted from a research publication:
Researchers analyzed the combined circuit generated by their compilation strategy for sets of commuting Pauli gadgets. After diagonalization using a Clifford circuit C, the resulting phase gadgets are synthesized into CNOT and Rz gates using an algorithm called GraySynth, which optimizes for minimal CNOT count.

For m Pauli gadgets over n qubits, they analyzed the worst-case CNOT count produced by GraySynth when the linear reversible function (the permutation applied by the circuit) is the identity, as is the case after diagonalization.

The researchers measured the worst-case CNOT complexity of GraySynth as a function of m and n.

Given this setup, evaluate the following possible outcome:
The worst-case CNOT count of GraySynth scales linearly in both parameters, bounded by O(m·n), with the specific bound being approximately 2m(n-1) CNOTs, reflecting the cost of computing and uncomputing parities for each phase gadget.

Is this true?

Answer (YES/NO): NO